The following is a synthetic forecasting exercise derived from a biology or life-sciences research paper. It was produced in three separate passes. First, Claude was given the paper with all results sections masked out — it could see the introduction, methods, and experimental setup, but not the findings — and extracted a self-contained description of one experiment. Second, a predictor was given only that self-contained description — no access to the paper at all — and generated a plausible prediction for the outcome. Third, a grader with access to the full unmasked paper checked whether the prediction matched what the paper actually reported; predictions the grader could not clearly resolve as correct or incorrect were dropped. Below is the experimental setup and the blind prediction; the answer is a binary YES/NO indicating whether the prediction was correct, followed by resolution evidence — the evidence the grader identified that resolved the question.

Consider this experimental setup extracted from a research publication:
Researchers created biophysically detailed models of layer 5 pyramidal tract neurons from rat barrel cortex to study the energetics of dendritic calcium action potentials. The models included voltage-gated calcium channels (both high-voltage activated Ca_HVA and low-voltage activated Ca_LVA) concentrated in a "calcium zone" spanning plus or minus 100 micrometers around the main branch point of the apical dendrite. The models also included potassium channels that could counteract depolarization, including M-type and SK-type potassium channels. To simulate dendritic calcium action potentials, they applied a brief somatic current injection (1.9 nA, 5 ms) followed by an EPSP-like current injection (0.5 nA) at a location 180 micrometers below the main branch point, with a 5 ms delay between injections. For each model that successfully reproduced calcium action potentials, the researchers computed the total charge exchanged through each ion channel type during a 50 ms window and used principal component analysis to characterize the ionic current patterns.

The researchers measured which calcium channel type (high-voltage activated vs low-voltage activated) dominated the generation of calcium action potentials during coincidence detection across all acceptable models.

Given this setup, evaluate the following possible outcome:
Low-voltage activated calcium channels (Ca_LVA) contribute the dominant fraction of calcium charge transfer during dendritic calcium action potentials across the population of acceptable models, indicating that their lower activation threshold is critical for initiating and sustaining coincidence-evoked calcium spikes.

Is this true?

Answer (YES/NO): NO